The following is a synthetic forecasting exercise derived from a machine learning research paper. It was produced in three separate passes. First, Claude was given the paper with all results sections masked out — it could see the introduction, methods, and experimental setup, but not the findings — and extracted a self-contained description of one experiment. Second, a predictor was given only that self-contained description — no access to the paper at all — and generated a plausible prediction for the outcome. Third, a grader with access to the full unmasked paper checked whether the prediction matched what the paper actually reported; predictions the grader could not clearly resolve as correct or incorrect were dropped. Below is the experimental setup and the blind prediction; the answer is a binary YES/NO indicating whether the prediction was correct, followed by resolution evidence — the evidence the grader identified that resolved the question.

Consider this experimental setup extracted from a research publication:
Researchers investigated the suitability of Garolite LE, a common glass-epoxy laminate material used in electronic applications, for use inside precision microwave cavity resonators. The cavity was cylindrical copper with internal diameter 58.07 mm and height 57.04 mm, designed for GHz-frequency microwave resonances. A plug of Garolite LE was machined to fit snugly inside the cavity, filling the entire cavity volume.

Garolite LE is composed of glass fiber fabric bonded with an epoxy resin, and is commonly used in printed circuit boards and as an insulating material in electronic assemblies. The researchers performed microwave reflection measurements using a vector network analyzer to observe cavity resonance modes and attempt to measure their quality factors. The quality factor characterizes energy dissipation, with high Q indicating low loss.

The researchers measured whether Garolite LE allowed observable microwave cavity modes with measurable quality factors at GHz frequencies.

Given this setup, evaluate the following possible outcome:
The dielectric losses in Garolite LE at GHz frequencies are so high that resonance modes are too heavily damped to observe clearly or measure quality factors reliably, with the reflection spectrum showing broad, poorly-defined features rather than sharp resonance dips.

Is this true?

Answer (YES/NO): YES